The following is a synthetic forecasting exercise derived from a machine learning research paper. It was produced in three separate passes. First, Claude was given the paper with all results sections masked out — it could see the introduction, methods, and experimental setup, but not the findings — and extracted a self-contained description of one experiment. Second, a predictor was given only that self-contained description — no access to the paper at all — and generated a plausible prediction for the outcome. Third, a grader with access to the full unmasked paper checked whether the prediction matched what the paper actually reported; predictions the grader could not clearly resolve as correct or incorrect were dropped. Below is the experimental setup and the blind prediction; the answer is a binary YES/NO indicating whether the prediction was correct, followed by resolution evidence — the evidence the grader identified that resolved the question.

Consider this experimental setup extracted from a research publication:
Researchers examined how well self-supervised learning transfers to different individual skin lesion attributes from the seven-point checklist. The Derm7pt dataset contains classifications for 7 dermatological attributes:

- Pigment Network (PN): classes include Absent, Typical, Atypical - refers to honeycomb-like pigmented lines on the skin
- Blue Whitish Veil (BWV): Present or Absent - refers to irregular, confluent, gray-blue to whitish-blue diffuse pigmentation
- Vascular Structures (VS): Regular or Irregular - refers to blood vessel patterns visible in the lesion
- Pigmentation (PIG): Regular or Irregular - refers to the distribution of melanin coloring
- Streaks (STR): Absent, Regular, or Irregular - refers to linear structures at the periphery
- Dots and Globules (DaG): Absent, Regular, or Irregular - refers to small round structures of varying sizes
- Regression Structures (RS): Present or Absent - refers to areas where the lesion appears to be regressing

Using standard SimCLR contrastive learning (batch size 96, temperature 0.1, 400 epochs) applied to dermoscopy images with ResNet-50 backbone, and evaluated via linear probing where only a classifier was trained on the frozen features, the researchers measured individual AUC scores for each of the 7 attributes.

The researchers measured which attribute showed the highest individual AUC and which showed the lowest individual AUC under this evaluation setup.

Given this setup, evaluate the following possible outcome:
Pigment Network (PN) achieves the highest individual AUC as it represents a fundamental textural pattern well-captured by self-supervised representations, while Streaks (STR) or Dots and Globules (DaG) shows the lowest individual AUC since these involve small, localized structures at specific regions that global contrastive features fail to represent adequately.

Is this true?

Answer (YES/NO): NO